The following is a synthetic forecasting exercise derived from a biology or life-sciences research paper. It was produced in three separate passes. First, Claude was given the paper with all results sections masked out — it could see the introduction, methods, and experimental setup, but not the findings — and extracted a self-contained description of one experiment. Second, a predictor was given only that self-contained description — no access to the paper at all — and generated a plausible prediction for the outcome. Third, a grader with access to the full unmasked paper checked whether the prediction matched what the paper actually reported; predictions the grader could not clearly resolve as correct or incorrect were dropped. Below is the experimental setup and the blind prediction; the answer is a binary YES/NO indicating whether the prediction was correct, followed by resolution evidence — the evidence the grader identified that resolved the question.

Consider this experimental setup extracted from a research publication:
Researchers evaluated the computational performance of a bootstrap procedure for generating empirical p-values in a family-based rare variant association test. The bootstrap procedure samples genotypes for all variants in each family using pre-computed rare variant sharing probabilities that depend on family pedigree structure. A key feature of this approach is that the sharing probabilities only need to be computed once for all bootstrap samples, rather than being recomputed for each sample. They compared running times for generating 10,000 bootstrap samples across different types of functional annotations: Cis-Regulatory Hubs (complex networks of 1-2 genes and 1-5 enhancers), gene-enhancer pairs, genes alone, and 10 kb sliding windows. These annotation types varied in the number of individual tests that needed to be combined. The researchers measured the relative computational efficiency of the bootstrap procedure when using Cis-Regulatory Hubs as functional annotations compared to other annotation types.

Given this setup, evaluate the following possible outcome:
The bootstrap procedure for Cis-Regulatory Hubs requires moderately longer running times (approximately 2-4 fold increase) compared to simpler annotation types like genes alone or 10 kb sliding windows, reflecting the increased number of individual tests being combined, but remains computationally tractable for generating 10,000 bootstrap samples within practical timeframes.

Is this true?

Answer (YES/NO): NO